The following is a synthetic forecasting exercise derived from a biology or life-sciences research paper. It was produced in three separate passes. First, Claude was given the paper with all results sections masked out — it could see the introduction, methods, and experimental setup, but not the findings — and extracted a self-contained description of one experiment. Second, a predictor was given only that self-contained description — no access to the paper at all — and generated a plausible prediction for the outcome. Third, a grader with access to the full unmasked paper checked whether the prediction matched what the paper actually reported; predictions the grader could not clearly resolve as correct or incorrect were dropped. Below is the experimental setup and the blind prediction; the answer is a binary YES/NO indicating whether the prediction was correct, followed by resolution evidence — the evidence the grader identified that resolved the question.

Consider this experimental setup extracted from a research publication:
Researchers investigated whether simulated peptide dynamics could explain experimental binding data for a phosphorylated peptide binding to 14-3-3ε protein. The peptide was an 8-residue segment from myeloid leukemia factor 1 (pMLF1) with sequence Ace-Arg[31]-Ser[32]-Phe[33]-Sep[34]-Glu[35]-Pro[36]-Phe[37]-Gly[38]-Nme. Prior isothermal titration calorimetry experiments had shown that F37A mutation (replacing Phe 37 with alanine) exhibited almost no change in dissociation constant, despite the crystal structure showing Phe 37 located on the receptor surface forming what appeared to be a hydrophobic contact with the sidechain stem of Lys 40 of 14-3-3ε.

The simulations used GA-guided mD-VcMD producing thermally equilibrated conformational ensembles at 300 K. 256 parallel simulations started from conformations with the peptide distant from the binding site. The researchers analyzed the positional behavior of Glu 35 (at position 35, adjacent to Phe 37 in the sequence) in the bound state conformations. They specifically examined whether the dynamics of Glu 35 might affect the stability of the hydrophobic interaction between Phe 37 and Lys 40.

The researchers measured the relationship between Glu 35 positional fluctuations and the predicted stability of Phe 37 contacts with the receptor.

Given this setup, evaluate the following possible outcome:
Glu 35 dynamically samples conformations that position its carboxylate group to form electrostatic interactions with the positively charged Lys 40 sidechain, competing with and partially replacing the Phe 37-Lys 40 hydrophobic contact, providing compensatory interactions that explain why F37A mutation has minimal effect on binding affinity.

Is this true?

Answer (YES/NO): NO